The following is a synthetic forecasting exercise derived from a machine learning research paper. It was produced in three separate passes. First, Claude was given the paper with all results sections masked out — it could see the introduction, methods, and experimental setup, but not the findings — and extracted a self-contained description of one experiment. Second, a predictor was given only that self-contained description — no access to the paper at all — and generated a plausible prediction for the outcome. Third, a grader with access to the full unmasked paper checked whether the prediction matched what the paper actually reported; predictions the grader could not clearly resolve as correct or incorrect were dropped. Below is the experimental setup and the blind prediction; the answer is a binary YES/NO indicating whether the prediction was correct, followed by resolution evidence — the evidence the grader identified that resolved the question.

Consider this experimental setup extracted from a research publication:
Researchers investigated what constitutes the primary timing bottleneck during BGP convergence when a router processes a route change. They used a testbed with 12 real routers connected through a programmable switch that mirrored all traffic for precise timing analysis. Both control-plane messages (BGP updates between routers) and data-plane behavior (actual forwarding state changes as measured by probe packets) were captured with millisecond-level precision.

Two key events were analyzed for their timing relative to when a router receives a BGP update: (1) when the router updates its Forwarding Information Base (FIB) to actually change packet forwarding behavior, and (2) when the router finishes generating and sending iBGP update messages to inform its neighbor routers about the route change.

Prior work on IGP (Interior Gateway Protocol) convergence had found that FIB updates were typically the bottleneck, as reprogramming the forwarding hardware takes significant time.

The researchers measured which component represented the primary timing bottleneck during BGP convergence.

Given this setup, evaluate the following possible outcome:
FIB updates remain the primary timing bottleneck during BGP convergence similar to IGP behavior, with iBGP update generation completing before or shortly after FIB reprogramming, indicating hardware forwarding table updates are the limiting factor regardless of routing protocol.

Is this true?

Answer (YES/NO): NO